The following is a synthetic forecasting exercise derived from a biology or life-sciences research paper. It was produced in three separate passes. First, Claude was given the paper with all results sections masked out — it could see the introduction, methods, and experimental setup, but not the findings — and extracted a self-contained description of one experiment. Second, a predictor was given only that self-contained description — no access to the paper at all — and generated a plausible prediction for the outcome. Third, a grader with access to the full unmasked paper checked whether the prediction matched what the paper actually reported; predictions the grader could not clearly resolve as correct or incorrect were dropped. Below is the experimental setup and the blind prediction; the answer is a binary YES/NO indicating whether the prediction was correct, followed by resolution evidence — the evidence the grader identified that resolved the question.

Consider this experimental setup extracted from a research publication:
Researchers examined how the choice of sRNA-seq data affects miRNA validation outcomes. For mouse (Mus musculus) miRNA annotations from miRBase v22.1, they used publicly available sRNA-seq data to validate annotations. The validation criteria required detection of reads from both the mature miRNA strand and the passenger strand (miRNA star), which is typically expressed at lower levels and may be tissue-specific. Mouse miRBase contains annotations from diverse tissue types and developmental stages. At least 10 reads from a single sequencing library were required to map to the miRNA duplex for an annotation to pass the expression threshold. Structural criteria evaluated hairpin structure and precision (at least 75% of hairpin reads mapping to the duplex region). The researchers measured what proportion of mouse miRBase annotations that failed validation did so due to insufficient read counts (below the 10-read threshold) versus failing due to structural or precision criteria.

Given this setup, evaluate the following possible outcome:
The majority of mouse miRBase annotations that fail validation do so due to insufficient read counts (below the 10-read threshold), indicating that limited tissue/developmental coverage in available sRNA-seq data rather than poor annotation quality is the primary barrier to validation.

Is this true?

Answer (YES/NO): NO